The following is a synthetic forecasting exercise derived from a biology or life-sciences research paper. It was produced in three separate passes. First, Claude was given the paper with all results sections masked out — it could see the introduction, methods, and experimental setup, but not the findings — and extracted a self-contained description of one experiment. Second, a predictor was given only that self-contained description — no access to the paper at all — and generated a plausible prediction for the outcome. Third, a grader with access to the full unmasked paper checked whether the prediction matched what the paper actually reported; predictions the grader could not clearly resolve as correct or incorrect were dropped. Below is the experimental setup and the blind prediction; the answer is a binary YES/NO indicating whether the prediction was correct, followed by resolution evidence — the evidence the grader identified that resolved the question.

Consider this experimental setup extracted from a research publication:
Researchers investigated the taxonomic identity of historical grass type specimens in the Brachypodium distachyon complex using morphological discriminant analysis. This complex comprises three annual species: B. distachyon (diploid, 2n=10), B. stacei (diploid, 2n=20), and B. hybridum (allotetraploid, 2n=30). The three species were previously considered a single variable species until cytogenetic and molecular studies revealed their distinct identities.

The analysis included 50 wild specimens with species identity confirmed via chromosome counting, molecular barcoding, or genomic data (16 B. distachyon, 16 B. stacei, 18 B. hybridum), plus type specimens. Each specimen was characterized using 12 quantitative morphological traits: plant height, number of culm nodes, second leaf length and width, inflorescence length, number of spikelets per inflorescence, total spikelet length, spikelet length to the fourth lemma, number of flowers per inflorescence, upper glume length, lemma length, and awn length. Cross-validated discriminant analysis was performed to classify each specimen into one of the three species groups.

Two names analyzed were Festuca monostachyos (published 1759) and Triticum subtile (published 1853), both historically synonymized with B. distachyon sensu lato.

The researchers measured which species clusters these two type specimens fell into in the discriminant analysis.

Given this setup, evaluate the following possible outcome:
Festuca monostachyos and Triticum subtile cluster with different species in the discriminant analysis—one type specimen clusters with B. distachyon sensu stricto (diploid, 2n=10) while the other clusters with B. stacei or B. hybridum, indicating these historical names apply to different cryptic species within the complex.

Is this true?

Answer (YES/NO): NO